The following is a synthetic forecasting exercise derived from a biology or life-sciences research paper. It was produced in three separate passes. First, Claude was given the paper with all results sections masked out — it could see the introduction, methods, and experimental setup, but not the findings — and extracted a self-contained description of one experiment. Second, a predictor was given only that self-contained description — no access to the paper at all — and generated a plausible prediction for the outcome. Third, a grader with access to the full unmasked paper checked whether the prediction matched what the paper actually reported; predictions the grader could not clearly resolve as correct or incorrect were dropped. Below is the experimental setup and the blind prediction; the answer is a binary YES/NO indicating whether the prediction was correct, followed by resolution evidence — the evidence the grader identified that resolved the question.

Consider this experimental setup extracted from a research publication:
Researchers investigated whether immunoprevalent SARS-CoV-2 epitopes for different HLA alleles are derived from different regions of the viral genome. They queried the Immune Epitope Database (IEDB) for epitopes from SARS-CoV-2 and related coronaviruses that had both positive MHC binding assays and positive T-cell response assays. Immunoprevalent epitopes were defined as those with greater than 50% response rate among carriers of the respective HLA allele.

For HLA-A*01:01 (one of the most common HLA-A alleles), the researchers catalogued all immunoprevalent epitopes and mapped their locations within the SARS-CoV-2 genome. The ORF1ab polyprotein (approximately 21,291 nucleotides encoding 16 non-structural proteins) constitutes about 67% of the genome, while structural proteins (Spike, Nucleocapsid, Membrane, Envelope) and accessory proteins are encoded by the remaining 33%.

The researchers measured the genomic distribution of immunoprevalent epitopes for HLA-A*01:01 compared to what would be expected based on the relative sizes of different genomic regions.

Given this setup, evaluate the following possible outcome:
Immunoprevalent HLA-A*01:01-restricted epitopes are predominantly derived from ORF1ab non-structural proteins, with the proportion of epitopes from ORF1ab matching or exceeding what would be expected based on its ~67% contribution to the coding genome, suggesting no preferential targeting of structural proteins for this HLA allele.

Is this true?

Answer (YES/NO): YES